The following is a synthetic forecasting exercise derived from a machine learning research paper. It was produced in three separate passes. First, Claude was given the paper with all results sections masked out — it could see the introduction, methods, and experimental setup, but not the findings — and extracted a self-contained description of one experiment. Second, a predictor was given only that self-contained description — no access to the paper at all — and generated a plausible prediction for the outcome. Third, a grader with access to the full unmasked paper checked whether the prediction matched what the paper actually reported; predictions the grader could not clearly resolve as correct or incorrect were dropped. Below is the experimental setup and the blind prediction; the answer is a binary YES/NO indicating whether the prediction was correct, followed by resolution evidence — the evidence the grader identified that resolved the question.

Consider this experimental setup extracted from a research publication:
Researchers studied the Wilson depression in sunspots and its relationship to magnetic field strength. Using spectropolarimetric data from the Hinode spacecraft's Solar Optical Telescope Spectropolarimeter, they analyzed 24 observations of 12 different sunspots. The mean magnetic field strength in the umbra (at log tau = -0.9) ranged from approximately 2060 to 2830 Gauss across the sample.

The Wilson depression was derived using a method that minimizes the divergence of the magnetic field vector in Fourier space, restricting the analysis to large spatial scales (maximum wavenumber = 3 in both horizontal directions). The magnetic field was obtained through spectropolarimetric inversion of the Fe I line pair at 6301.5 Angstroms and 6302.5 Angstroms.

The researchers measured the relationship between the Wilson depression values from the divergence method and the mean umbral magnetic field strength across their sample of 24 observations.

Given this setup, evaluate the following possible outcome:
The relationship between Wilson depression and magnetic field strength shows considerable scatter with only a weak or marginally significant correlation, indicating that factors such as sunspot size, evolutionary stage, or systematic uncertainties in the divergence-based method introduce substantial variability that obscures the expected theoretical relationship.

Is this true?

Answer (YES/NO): NO